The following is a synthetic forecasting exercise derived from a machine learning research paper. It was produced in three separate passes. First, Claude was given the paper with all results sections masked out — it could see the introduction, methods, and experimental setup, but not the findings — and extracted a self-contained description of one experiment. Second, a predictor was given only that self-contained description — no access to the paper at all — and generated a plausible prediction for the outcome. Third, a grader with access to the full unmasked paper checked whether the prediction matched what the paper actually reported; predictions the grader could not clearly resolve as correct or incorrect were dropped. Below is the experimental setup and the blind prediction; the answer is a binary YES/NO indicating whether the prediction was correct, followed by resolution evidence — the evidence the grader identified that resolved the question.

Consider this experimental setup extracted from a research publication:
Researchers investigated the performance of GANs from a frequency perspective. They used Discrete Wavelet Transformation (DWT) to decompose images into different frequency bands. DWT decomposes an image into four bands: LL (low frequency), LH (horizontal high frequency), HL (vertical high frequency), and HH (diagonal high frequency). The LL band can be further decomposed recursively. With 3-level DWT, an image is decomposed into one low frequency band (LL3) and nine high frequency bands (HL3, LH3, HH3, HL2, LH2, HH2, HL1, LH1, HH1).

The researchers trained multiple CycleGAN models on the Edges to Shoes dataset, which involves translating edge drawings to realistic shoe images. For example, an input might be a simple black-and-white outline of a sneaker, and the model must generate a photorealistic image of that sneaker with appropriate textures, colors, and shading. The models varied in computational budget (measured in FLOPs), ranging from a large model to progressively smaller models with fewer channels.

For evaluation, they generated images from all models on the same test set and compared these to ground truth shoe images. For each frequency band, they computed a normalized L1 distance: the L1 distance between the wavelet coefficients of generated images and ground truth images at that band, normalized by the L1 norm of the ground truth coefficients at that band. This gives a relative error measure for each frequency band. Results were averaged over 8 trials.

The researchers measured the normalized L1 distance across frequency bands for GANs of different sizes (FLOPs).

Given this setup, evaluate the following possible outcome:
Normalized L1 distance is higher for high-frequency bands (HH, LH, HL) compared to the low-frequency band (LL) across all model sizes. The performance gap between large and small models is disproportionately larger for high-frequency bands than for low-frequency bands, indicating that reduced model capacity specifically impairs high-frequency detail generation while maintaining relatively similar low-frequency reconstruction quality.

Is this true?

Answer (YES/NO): YES